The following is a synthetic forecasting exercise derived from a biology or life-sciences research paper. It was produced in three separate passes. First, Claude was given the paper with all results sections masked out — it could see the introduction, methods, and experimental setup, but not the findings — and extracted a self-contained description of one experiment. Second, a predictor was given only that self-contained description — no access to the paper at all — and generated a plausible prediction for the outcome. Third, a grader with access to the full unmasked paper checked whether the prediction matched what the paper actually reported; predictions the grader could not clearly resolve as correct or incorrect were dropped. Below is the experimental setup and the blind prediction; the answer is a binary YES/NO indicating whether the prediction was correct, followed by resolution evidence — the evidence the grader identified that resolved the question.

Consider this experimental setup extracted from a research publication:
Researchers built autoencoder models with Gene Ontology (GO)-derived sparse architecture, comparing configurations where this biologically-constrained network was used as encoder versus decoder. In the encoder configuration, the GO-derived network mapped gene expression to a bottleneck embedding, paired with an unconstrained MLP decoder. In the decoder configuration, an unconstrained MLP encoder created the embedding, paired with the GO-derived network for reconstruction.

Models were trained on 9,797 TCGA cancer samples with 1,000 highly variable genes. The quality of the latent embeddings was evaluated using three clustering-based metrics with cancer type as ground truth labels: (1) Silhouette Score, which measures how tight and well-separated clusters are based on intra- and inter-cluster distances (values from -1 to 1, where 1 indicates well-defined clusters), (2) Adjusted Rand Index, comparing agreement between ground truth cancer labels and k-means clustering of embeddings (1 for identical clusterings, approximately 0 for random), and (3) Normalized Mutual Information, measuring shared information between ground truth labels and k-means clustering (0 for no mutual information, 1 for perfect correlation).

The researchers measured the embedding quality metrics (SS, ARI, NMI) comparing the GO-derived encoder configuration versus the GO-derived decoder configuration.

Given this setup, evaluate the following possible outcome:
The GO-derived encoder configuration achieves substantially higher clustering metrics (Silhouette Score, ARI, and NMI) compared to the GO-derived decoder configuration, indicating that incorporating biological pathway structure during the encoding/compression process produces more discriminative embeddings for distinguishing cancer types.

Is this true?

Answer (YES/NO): NO